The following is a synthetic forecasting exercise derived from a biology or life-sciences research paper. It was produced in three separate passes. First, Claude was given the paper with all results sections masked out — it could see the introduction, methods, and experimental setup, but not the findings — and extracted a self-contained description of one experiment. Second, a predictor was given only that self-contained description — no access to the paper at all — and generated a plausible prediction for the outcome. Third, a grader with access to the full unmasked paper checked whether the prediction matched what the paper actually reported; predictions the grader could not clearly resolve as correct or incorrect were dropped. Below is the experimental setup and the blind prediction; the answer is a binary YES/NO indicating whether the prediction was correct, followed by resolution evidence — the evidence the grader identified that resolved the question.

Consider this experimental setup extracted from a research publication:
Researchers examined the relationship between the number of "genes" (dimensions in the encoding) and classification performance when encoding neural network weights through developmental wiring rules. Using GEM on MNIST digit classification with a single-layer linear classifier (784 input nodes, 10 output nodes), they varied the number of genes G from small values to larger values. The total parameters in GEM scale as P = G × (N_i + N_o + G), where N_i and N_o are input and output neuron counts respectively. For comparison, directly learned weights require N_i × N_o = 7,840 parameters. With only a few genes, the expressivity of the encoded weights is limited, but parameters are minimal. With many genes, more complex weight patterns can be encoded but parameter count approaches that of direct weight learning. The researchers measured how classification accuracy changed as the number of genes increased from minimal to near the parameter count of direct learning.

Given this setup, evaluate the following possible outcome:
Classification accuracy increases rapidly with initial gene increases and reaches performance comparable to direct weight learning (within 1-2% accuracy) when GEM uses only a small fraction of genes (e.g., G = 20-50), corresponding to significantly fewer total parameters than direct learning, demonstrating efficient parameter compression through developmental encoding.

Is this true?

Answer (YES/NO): NO